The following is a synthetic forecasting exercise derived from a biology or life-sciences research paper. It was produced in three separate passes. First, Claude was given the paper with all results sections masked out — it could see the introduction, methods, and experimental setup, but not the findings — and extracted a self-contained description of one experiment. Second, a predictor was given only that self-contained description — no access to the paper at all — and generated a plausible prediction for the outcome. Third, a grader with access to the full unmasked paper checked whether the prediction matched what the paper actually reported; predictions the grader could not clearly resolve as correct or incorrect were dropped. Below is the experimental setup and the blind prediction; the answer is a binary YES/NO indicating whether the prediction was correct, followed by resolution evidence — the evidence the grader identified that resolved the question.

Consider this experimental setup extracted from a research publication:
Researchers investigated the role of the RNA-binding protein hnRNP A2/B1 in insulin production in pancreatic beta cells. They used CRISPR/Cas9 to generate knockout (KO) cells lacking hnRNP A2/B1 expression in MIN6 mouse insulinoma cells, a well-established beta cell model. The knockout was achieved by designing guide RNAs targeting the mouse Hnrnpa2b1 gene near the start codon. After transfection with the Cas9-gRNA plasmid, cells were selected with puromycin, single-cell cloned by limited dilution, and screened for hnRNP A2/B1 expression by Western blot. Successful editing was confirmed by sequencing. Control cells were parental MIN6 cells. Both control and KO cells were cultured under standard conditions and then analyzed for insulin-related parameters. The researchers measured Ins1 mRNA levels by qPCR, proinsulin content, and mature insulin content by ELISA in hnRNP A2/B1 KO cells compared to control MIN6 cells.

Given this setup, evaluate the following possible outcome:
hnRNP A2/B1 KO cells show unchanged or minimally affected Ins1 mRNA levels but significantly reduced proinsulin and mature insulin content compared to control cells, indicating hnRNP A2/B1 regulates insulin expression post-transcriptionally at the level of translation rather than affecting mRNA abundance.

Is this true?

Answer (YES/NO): NO